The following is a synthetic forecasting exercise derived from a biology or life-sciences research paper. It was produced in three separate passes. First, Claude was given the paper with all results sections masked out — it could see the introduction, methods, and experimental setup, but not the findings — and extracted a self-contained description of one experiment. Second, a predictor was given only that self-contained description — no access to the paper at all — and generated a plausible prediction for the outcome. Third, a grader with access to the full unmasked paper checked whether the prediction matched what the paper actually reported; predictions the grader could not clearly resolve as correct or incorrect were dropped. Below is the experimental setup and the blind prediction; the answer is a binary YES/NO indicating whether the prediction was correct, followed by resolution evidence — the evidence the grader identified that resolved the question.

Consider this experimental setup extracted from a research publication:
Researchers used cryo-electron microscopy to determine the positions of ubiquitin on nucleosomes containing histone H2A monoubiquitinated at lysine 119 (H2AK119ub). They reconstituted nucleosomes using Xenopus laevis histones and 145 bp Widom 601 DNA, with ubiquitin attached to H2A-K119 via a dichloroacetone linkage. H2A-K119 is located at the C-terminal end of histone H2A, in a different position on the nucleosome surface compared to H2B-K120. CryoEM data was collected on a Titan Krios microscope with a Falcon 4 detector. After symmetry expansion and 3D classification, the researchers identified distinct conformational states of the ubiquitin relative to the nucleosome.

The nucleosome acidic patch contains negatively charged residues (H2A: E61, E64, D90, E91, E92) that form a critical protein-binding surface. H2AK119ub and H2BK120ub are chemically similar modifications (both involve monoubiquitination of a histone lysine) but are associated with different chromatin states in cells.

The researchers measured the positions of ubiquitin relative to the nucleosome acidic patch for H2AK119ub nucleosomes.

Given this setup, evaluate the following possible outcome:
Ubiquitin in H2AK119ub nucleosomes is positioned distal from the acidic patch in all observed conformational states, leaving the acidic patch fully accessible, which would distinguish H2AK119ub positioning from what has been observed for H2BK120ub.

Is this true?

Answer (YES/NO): NO